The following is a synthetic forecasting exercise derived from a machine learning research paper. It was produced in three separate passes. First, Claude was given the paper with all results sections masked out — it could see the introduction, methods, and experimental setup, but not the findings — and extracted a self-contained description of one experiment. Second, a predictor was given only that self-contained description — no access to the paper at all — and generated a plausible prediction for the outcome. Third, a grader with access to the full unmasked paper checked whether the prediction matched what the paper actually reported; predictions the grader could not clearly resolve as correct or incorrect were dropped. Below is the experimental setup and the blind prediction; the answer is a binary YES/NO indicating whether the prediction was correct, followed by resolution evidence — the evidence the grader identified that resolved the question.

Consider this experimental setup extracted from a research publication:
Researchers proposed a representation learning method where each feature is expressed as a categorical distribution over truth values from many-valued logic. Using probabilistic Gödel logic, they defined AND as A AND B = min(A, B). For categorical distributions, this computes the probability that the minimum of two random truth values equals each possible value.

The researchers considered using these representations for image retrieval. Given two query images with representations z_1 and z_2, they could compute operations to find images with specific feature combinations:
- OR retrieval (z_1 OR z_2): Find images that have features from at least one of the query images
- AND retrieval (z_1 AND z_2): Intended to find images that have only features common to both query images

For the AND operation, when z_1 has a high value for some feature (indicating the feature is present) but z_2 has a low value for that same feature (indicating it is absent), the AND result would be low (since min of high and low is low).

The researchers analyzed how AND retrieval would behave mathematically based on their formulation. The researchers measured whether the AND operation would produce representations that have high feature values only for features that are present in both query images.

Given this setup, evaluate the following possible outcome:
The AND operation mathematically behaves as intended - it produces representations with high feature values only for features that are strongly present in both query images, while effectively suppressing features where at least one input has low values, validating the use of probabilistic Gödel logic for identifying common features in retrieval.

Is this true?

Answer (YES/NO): YES